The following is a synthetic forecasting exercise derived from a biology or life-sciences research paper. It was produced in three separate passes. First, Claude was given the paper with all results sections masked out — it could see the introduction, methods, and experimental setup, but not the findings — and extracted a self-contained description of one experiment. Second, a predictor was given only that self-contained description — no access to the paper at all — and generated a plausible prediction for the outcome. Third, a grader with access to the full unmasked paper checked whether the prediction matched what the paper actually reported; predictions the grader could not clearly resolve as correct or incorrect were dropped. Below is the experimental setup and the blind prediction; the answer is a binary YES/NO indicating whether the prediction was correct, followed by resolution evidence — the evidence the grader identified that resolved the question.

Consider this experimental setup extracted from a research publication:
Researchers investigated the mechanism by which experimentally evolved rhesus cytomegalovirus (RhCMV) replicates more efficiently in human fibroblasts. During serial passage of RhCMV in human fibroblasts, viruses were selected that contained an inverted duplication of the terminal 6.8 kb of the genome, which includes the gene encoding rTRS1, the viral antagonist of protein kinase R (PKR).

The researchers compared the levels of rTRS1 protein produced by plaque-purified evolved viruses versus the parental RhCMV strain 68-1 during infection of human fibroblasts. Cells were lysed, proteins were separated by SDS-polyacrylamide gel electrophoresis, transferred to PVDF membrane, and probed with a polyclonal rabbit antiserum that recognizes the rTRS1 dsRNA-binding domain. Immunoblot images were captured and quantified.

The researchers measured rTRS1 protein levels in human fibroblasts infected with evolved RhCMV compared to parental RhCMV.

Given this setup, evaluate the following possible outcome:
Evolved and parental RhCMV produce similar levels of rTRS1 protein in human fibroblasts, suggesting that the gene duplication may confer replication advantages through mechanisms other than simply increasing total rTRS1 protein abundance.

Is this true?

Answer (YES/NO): NO